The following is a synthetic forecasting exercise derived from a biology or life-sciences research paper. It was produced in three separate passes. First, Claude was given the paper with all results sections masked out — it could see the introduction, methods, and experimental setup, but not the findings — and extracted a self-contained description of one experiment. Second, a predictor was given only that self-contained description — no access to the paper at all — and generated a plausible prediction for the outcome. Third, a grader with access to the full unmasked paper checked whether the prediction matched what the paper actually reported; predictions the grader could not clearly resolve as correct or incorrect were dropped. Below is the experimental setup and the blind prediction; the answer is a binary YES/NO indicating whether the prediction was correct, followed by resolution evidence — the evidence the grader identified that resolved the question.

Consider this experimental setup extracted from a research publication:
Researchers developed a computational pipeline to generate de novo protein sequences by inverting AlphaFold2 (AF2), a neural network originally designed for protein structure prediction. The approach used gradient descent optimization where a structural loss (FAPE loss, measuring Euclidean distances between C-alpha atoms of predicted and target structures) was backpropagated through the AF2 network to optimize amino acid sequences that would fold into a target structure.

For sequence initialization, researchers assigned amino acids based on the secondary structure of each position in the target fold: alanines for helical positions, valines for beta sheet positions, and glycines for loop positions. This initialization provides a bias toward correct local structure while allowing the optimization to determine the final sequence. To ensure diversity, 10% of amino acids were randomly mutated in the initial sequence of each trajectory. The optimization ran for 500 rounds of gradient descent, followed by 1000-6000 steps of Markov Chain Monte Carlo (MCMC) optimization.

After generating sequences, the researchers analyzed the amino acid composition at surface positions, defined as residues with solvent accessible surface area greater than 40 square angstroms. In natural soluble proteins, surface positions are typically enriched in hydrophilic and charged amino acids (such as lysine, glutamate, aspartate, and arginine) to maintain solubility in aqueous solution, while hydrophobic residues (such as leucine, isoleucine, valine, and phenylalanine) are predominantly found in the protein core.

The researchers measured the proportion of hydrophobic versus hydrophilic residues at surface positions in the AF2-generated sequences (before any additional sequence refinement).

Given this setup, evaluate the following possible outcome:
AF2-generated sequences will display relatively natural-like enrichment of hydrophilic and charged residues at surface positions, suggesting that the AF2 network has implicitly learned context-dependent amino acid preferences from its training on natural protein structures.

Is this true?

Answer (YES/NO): NO